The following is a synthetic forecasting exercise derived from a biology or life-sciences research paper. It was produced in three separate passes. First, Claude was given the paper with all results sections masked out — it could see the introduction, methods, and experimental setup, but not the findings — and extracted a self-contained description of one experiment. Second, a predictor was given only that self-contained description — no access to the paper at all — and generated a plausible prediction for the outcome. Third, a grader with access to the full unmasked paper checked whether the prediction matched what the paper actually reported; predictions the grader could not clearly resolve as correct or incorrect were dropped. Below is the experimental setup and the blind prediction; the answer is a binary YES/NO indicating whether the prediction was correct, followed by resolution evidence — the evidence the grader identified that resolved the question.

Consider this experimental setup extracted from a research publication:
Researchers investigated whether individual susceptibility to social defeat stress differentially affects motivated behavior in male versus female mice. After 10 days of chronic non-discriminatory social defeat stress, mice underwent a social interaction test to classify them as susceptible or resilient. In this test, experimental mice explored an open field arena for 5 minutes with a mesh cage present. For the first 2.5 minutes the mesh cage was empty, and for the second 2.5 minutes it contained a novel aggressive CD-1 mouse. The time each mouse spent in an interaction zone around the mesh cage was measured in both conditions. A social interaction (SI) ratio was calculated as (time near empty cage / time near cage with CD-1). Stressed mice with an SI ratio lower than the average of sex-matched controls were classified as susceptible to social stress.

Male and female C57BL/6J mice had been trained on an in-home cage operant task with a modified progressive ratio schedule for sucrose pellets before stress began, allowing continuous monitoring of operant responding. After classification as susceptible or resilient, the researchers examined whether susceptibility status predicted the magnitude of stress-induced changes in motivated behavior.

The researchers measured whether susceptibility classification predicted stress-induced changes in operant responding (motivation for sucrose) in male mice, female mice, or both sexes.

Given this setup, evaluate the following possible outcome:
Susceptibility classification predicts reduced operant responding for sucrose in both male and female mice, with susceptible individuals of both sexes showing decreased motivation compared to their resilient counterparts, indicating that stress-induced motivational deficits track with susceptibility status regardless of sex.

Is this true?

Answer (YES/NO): NO